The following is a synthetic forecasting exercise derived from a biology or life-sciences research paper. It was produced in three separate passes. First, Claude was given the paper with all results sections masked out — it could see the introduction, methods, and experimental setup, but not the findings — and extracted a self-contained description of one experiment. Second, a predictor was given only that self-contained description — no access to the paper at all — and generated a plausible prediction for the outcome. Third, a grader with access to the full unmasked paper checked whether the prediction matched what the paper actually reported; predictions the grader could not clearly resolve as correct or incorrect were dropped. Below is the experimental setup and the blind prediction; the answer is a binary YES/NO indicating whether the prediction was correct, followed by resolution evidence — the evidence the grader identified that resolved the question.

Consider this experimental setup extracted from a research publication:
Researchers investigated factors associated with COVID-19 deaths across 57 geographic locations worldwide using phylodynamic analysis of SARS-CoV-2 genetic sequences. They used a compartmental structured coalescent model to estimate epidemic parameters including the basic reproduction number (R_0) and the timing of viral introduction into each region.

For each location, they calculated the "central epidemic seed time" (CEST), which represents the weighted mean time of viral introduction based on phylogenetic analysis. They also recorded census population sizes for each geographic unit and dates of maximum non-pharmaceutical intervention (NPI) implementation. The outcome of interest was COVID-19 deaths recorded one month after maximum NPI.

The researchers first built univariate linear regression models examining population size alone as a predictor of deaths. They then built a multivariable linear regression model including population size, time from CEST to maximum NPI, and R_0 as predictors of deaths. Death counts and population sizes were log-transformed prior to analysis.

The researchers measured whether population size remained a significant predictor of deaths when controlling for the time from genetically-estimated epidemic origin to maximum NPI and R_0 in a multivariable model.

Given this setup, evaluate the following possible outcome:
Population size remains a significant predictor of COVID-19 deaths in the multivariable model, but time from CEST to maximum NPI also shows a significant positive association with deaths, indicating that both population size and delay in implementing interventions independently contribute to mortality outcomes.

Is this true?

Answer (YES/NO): NO